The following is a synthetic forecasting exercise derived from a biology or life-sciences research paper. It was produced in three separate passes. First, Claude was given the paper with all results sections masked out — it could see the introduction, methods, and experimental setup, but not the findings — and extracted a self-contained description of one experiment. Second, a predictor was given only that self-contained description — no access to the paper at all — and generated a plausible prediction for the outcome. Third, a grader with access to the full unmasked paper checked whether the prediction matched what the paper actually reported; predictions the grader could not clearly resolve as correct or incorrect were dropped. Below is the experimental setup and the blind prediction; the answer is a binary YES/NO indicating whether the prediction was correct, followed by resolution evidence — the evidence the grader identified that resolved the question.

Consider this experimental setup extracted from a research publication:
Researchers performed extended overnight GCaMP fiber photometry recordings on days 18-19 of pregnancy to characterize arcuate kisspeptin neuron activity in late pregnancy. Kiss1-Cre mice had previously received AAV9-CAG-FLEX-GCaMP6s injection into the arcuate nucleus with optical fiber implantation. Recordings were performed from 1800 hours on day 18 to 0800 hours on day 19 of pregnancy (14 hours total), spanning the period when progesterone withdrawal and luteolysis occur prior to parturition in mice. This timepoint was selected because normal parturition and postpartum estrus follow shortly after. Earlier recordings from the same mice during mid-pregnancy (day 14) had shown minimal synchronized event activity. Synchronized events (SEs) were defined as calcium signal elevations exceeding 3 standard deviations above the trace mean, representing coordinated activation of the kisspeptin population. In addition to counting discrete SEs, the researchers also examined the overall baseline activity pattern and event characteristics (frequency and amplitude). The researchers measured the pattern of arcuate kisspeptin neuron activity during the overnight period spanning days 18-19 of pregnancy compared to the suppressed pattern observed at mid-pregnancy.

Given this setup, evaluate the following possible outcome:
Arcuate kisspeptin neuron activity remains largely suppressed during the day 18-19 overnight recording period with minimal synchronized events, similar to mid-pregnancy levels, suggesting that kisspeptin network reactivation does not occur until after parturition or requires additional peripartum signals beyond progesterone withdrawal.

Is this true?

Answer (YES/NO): NO